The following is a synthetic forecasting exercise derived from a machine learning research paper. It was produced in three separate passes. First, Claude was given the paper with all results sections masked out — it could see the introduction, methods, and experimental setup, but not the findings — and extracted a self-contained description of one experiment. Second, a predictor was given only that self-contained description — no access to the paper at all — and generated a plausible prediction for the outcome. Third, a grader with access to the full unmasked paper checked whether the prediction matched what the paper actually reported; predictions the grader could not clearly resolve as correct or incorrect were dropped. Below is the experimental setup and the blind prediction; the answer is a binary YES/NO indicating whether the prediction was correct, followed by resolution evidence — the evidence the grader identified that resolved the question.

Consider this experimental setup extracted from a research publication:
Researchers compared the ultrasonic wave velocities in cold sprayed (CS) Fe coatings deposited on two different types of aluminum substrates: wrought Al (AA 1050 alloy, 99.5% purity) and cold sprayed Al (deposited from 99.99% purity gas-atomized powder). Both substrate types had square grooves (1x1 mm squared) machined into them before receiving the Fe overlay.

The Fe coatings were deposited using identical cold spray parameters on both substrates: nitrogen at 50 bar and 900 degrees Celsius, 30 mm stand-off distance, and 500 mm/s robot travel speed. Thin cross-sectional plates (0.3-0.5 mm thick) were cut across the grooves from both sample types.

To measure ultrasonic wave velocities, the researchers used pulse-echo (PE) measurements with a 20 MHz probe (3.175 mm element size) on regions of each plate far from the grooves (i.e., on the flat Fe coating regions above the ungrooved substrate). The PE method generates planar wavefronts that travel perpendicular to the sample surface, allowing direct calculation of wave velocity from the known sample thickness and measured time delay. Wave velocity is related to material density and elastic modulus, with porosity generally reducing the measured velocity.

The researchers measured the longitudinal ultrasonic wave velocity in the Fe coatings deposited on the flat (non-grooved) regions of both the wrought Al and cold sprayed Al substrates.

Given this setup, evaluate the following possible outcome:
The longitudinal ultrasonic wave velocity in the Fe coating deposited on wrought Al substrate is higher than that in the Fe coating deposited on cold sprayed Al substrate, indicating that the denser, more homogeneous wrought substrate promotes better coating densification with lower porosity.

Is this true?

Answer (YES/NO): NO